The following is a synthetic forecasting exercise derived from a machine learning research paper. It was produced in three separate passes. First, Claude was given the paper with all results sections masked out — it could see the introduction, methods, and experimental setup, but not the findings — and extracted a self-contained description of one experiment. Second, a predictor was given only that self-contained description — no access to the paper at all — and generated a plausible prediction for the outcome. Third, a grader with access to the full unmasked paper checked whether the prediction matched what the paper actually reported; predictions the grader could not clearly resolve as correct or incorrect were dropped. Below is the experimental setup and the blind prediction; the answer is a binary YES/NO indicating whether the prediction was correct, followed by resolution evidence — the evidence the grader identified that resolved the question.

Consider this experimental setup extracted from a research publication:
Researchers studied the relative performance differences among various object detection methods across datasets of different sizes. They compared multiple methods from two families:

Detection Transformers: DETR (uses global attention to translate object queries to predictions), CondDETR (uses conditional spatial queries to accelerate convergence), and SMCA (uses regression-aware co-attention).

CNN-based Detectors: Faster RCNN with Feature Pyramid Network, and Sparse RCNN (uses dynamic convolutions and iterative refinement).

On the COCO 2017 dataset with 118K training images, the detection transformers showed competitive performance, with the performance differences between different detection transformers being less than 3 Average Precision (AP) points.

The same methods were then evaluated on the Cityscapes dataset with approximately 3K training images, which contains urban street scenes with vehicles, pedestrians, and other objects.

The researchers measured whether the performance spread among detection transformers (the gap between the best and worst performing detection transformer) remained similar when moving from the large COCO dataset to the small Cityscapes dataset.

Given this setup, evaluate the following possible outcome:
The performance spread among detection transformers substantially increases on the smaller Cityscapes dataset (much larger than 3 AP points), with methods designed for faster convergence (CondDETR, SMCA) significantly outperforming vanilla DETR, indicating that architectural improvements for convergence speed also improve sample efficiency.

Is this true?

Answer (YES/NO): NO